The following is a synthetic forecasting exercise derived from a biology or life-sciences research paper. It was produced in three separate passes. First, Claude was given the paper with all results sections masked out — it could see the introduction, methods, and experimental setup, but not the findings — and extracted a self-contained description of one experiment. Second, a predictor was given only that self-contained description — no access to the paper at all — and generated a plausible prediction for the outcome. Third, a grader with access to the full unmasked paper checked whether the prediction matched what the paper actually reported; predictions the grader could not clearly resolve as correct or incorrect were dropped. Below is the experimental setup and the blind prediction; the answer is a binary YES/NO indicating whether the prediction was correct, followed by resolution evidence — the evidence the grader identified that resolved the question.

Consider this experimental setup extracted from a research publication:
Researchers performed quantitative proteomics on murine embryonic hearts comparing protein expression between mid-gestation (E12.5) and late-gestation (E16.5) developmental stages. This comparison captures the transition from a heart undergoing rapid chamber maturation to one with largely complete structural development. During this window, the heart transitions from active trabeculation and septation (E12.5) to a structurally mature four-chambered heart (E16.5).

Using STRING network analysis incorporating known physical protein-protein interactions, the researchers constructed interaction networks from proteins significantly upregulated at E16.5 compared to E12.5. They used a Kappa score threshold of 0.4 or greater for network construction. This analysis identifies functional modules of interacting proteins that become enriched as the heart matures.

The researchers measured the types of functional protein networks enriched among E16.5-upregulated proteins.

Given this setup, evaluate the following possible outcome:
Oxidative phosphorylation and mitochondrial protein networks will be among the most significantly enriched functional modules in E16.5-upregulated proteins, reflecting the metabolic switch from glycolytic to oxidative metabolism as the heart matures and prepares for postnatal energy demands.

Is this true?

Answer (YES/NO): YES